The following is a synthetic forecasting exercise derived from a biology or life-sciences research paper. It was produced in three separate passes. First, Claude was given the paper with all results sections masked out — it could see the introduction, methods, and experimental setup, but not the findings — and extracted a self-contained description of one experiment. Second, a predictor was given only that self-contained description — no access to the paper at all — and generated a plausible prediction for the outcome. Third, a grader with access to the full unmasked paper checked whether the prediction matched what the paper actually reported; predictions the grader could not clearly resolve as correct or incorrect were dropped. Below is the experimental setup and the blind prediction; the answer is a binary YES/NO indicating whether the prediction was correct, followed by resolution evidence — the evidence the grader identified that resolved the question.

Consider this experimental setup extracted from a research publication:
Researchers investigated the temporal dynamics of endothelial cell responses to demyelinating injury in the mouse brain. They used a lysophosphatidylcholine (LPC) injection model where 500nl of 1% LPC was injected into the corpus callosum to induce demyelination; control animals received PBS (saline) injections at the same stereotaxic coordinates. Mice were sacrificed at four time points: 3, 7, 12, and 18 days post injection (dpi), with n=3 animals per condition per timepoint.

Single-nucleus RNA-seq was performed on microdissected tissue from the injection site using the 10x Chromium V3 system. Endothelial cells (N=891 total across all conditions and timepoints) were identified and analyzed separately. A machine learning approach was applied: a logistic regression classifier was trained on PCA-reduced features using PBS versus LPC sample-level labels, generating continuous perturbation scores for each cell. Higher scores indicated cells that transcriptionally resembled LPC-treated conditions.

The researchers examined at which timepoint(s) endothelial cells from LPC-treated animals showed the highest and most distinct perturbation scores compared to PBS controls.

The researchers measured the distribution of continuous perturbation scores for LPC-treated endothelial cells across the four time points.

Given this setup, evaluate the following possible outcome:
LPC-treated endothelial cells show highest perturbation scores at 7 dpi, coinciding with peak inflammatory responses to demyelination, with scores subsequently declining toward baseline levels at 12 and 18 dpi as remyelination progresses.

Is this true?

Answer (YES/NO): NO